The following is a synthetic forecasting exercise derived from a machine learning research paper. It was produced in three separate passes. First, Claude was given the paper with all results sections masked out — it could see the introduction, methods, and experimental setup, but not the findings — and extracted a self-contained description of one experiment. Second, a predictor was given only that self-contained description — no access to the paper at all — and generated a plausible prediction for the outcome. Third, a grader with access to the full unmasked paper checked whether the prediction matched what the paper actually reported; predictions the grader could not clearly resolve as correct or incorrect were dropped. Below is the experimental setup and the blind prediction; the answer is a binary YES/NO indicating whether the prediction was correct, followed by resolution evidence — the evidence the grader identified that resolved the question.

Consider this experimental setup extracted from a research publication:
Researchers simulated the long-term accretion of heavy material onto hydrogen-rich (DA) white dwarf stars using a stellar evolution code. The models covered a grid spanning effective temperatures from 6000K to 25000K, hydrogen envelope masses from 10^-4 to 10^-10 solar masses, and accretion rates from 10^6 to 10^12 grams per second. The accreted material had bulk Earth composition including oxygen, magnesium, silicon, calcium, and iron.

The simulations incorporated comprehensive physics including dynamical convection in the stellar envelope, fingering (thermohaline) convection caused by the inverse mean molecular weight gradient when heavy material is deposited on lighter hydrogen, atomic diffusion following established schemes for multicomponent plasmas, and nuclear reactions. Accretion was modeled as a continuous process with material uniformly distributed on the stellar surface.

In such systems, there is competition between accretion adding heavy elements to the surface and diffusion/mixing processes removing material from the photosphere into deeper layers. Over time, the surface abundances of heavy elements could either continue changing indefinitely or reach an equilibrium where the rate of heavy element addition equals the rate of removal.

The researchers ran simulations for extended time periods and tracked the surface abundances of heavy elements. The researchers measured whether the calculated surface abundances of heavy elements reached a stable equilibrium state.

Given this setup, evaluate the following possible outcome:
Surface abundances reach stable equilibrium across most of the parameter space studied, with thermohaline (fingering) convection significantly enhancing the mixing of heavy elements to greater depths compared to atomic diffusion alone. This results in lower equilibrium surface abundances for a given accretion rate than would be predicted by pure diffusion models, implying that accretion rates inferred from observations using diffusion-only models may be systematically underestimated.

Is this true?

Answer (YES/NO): YES